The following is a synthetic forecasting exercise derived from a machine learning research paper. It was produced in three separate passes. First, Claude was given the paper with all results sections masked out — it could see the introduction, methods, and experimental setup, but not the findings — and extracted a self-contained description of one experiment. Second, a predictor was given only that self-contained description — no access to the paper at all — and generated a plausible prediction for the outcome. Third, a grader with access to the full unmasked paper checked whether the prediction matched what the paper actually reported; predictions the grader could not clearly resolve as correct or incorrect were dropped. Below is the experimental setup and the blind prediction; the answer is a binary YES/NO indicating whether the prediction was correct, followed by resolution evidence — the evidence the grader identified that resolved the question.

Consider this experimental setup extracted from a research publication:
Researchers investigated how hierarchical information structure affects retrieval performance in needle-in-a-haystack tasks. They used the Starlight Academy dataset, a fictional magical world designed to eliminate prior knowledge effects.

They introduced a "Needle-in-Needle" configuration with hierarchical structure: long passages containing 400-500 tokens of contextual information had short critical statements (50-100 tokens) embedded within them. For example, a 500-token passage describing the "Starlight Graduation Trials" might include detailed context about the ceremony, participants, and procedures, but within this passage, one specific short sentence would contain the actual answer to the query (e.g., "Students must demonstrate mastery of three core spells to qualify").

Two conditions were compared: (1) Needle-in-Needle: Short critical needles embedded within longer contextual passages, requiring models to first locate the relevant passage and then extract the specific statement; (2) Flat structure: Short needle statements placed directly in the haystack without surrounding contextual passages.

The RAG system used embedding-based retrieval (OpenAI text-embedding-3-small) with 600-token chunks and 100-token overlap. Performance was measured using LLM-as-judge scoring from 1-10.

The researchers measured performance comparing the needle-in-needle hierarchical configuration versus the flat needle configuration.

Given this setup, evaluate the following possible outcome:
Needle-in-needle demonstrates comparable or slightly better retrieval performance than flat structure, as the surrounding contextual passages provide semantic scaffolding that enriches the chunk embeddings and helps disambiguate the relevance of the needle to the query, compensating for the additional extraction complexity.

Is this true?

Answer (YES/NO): NO